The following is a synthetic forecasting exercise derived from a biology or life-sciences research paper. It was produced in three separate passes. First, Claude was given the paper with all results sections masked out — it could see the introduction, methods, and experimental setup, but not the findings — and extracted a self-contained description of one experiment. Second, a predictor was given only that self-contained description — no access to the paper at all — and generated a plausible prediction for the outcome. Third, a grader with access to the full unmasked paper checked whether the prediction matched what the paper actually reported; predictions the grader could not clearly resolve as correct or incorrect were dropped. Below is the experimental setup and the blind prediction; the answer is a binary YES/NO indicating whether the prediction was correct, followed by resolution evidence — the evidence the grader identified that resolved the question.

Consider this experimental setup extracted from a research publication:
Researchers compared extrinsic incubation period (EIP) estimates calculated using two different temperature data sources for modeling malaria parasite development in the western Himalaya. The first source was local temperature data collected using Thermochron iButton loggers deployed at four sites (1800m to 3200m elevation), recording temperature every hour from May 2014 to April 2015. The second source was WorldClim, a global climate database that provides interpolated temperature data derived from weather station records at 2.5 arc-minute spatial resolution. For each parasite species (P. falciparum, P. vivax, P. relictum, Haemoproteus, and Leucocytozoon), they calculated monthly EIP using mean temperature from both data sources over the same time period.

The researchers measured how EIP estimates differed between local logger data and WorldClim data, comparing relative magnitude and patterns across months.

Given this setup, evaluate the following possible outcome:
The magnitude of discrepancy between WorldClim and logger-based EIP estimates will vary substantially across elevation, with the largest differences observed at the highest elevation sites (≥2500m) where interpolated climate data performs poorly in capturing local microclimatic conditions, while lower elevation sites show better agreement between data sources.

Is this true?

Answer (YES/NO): NO